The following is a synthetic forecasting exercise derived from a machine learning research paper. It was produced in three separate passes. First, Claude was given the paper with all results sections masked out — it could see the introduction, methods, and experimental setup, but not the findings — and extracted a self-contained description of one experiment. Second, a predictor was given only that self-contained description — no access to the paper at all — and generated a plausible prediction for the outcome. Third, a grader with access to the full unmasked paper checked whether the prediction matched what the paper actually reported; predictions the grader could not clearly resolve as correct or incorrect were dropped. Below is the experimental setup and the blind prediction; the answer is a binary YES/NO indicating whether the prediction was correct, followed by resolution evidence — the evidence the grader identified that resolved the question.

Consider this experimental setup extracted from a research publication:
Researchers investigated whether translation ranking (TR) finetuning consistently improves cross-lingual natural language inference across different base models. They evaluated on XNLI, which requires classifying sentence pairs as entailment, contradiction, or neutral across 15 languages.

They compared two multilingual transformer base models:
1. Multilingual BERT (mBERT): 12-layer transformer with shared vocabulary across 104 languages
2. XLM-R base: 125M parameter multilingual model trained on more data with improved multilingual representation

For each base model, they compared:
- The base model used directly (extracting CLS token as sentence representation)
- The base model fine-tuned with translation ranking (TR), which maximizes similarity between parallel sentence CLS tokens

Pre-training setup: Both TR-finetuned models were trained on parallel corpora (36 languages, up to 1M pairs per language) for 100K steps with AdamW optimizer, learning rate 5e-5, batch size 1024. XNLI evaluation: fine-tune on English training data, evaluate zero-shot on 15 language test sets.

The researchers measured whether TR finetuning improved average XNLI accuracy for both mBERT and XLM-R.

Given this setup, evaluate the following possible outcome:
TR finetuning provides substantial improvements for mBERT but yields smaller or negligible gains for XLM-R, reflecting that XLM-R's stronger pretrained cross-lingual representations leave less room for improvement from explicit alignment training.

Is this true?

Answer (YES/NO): NO